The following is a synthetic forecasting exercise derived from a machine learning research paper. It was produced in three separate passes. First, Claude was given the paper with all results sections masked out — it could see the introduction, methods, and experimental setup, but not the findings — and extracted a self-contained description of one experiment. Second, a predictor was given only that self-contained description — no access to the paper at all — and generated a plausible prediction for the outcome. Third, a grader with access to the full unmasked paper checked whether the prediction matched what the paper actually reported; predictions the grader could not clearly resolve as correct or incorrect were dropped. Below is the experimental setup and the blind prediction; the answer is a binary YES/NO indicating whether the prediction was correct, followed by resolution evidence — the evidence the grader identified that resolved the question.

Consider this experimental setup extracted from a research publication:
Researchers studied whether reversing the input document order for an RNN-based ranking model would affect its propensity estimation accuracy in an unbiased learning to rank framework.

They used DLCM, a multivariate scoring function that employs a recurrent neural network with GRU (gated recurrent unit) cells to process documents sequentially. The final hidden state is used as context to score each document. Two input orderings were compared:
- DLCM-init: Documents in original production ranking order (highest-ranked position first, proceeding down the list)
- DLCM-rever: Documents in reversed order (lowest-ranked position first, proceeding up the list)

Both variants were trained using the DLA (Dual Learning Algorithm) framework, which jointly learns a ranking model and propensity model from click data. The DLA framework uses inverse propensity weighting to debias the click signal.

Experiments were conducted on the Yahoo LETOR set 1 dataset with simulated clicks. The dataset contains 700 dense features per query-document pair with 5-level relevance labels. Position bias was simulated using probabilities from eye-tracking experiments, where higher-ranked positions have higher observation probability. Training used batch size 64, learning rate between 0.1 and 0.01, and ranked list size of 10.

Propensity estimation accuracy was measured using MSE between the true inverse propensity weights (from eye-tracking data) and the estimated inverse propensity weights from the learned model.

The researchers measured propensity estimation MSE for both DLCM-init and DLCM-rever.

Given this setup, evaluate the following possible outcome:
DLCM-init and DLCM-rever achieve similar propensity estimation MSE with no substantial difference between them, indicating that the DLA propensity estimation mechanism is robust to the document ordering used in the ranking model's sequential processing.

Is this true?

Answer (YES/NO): NO